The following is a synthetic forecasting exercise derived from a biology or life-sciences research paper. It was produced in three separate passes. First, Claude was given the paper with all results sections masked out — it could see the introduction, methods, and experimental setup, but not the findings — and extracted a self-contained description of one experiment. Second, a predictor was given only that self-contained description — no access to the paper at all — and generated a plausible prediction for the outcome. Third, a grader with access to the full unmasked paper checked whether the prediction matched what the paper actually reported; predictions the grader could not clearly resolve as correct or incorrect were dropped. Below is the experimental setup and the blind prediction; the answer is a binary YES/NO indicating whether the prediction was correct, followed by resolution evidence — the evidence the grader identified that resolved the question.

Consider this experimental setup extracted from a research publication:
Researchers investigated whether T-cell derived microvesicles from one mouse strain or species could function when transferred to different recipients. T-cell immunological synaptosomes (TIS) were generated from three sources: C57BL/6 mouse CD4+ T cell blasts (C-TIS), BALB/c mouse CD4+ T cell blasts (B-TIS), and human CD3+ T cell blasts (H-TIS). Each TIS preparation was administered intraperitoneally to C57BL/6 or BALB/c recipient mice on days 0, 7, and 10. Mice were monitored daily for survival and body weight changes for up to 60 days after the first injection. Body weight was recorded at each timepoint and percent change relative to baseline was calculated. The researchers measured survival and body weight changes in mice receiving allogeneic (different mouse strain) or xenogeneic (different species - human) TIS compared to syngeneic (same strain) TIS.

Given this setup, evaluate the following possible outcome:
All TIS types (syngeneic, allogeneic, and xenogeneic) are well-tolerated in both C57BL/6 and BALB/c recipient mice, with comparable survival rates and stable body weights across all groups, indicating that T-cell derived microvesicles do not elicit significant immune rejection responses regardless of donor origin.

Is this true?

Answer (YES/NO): YES